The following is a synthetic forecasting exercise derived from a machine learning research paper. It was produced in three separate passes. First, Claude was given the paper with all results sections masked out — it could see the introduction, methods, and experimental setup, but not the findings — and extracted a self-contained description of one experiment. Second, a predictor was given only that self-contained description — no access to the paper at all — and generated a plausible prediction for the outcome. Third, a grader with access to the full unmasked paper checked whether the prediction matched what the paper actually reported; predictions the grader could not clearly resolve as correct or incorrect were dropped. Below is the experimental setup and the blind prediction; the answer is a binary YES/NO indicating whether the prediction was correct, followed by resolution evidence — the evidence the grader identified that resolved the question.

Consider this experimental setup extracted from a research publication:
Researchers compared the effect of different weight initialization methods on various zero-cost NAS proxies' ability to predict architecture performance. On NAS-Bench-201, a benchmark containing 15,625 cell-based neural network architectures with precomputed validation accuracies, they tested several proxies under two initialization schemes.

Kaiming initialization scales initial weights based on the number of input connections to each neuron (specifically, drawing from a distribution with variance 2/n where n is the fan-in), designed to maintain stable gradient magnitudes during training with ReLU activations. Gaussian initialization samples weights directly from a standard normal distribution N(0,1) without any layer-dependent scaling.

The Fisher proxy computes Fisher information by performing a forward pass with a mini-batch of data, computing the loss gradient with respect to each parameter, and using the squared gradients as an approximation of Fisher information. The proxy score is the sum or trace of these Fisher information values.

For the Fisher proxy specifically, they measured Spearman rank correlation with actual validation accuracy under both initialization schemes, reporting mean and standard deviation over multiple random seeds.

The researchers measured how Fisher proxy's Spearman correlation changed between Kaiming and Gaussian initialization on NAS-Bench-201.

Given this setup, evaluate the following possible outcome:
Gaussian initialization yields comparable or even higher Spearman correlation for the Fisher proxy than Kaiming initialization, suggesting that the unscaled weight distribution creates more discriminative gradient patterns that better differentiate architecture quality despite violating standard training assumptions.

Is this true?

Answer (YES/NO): NO